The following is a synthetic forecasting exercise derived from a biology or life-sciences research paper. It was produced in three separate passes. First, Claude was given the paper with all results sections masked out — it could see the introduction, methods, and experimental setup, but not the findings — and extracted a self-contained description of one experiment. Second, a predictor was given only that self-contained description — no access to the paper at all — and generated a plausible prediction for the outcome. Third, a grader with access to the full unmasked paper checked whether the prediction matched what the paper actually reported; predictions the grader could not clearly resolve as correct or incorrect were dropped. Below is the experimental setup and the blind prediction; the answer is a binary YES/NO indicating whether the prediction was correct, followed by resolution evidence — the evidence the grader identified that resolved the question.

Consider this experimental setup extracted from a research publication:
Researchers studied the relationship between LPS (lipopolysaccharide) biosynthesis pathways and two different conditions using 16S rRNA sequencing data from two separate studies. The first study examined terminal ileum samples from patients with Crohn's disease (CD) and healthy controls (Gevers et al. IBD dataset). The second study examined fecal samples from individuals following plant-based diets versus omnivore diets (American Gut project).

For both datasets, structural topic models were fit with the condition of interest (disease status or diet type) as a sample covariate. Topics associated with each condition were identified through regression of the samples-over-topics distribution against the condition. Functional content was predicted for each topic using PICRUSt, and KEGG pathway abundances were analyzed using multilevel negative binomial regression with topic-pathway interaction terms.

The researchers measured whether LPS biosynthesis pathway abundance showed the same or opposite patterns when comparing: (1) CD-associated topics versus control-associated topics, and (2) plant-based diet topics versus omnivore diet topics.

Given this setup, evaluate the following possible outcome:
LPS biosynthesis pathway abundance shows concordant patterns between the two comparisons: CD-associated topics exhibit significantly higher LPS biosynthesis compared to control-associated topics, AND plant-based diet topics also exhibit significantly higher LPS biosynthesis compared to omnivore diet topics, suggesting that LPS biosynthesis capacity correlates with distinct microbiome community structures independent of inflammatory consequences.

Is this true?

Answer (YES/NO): NO